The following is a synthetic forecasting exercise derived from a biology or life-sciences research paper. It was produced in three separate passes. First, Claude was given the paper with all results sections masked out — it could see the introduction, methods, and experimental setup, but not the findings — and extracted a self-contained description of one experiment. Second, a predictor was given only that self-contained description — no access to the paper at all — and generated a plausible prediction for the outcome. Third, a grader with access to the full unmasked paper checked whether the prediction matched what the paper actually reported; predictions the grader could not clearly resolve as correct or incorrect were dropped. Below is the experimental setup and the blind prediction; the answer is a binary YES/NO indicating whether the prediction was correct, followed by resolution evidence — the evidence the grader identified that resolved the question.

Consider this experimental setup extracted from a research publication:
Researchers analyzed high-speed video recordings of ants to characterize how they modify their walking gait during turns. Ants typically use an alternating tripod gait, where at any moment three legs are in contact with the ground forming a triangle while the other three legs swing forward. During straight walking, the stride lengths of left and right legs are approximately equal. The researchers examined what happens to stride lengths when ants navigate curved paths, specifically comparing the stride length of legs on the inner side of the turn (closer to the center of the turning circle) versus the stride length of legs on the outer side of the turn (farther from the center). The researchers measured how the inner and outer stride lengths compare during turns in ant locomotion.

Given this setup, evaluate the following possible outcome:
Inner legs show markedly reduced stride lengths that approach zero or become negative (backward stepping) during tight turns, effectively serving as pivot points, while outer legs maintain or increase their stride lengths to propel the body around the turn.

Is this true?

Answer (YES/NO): NO